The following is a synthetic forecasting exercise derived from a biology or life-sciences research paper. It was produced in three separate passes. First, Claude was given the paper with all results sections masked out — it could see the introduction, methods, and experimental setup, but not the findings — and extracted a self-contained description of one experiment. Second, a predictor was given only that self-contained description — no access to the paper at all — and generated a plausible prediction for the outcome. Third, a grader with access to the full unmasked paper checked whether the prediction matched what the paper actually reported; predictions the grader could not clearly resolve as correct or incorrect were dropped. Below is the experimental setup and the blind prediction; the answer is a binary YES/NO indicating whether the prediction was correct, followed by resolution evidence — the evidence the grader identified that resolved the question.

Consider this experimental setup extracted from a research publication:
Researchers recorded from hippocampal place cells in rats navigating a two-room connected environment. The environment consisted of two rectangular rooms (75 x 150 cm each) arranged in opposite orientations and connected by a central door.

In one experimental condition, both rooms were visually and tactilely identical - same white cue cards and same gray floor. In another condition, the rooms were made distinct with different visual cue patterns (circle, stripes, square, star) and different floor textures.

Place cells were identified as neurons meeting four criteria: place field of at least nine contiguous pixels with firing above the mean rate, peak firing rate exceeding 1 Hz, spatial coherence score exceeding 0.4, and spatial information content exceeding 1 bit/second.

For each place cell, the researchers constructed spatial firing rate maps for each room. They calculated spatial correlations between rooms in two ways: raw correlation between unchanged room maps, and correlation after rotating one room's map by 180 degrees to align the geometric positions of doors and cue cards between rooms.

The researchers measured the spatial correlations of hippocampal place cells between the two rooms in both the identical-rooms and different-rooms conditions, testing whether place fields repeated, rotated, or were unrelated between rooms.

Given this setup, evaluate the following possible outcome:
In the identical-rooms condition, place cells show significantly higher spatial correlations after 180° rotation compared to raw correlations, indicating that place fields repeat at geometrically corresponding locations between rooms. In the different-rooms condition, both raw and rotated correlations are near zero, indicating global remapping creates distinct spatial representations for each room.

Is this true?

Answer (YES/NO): NO